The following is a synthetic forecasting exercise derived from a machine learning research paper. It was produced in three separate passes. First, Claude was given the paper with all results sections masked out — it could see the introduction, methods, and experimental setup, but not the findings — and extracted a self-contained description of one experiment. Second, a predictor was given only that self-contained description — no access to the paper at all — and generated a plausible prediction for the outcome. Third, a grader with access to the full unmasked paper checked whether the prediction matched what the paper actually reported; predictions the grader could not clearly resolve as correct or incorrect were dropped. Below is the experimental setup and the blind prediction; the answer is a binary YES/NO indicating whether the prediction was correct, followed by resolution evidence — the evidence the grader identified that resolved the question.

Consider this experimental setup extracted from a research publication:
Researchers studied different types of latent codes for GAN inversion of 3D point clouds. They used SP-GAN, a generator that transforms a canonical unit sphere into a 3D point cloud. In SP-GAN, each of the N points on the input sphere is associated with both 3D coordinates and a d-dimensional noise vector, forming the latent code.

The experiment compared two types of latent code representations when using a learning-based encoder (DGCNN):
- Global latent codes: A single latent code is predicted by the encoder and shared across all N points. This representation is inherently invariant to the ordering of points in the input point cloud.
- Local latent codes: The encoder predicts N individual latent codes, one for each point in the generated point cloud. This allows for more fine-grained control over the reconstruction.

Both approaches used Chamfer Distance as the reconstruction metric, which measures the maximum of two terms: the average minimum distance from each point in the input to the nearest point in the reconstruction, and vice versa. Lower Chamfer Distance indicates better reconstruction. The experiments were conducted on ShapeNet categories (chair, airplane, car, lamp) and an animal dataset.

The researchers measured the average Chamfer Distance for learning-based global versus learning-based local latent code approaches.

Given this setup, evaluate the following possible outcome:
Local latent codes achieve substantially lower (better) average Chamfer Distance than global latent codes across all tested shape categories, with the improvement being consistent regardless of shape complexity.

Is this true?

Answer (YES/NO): NO